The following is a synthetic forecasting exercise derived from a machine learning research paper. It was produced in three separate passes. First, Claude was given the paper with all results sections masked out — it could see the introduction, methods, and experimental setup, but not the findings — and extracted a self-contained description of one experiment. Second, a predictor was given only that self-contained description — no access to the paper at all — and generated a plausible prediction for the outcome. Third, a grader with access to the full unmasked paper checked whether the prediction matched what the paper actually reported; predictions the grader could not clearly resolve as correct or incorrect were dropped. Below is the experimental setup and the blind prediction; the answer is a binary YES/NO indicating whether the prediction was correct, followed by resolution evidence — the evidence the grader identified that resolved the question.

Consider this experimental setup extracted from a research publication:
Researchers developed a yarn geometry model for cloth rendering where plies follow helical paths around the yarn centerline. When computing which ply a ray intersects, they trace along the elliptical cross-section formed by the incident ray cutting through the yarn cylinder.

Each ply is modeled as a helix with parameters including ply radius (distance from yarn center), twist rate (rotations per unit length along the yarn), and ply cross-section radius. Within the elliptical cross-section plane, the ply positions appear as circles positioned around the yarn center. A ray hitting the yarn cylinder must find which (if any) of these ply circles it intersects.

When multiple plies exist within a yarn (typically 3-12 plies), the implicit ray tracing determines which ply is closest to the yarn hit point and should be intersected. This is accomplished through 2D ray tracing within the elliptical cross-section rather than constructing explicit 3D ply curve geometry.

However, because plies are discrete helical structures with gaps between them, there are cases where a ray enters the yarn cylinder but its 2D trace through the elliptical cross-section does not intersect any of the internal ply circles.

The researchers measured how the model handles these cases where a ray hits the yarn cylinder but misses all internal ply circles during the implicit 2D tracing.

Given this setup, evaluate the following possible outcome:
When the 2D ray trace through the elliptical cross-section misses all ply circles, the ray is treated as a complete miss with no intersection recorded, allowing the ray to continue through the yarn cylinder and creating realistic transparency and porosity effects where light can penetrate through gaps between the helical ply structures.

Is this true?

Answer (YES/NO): YES